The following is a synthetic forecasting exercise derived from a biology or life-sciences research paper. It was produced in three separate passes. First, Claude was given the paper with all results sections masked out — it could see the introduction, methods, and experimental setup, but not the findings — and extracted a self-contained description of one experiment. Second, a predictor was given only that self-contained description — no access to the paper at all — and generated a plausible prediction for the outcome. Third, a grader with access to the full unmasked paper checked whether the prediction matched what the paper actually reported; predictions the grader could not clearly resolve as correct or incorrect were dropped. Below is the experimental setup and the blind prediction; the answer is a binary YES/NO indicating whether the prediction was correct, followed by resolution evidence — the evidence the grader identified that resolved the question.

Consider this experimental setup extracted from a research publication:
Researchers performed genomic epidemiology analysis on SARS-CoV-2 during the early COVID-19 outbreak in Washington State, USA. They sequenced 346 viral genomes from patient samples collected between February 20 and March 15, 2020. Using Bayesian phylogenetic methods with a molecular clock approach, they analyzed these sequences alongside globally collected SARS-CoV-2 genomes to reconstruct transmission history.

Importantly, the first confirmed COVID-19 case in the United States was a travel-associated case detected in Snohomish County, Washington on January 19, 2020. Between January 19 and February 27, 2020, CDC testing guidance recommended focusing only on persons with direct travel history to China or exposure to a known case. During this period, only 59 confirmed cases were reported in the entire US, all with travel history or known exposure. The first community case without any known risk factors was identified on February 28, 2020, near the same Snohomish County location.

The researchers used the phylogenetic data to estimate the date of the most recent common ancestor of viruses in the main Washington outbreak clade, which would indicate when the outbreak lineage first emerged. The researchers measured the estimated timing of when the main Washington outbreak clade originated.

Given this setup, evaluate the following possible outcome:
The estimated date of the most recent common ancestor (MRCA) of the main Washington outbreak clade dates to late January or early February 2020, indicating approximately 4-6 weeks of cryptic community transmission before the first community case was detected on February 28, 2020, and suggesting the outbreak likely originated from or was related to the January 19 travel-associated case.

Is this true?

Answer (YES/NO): YES